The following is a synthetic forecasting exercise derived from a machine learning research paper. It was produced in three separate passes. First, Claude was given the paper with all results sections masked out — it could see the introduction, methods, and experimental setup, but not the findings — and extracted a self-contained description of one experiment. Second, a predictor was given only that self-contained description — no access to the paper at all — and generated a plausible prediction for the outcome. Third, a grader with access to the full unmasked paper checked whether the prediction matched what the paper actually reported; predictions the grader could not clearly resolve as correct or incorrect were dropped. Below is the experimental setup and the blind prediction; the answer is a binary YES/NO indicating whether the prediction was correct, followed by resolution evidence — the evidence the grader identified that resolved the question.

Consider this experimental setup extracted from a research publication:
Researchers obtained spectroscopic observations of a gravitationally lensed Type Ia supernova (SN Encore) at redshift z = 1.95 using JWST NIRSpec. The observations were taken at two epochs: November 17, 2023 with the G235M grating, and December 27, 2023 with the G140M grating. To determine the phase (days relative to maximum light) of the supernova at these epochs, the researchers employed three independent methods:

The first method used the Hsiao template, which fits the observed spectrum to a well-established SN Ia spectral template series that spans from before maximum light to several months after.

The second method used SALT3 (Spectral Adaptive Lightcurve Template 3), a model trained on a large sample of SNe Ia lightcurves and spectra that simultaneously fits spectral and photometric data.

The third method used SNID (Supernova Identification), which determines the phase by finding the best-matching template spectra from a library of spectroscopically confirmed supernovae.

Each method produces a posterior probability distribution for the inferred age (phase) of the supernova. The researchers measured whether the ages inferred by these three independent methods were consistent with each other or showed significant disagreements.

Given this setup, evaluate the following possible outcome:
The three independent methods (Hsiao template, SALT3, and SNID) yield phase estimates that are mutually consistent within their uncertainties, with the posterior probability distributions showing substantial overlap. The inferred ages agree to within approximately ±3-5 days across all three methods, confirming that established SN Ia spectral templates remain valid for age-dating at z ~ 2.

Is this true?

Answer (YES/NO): NO